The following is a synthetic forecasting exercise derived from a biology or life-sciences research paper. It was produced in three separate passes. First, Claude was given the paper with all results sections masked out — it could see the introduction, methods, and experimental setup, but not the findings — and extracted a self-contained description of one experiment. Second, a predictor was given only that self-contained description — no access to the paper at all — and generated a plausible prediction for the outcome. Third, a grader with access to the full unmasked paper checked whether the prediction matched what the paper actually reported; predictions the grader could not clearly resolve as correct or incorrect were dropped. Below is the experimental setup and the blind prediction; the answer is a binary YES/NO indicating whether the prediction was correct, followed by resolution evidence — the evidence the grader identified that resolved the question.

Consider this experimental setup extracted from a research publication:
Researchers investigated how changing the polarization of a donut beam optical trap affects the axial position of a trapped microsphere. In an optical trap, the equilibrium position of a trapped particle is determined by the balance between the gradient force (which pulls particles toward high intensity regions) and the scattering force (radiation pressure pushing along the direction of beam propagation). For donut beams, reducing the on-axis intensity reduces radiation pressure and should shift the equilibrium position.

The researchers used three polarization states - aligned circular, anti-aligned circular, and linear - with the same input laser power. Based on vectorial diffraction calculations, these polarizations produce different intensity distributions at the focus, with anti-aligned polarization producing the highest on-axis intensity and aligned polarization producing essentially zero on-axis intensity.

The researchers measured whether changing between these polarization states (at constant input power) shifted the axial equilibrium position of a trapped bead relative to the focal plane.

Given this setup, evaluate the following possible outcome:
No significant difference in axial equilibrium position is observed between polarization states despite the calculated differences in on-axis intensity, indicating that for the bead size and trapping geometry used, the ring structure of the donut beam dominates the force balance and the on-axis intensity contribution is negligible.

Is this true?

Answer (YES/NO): NO